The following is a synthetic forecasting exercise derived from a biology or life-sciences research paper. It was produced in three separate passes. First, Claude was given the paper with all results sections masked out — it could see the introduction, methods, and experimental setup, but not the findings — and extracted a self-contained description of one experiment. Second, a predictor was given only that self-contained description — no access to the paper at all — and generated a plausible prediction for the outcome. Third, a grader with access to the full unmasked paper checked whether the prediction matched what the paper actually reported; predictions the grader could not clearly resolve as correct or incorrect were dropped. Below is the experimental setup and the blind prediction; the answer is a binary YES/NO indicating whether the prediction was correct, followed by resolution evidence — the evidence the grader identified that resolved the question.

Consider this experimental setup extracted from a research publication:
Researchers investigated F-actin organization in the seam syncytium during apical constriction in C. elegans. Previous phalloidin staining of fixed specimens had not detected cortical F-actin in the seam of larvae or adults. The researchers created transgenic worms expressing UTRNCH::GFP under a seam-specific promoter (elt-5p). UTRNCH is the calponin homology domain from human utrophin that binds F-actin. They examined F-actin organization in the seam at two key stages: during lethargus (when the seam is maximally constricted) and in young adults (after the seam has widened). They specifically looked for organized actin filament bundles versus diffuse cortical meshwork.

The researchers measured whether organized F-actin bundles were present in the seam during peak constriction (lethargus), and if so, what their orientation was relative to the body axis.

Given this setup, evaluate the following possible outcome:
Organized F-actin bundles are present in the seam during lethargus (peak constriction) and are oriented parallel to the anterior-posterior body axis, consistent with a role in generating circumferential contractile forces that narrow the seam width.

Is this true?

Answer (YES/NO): YES